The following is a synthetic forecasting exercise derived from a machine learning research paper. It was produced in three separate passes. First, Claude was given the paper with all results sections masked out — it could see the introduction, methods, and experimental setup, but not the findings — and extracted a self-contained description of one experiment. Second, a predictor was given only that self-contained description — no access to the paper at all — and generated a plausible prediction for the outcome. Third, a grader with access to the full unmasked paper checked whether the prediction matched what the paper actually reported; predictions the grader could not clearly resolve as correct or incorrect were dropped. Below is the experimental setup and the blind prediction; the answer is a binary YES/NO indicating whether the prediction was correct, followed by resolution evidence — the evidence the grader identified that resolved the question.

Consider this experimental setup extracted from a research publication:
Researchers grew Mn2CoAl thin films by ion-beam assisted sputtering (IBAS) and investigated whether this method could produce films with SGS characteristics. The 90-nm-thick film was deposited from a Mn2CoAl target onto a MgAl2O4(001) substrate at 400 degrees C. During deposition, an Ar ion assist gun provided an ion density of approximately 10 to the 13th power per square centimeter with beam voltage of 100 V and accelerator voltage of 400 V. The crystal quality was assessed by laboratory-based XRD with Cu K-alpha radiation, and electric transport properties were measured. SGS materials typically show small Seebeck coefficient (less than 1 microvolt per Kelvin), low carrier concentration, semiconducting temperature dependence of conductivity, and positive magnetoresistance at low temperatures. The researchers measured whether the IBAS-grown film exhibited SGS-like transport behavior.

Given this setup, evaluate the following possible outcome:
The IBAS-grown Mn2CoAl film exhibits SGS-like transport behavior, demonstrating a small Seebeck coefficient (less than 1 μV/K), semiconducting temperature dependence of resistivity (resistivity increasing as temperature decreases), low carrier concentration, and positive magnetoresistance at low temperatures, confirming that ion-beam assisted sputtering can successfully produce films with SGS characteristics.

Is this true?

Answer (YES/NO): NO